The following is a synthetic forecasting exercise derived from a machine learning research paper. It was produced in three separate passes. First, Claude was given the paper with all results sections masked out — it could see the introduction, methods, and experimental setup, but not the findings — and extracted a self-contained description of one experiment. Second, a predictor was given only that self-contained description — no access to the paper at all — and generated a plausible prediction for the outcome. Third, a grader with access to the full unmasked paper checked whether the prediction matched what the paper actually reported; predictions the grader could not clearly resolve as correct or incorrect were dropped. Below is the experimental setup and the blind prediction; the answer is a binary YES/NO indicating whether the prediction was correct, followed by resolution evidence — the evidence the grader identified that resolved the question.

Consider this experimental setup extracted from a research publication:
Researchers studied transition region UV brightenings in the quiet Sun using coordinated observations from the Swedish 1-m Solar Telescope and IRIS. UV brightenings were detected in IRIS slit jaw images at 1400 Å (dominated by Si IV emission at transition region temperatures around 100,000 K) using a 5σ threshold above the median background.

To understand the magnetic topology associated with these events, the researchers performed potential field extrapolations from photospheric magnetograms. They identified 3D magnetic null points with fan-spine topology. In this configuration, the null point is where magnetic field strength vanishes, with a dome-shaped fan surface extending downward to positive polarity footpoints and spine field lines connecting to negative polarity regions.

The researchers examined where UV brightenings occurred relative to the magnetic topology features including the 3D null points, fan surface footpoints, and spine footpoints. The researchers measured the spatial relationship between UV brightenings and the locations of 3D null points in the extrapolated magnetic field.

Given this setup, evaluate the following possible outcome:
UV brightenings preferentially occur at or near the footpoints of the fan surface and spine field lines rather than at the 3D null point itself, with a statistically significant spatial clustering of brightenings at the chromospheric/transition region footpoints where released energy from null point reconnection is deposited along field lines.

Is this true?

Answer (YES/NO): NO